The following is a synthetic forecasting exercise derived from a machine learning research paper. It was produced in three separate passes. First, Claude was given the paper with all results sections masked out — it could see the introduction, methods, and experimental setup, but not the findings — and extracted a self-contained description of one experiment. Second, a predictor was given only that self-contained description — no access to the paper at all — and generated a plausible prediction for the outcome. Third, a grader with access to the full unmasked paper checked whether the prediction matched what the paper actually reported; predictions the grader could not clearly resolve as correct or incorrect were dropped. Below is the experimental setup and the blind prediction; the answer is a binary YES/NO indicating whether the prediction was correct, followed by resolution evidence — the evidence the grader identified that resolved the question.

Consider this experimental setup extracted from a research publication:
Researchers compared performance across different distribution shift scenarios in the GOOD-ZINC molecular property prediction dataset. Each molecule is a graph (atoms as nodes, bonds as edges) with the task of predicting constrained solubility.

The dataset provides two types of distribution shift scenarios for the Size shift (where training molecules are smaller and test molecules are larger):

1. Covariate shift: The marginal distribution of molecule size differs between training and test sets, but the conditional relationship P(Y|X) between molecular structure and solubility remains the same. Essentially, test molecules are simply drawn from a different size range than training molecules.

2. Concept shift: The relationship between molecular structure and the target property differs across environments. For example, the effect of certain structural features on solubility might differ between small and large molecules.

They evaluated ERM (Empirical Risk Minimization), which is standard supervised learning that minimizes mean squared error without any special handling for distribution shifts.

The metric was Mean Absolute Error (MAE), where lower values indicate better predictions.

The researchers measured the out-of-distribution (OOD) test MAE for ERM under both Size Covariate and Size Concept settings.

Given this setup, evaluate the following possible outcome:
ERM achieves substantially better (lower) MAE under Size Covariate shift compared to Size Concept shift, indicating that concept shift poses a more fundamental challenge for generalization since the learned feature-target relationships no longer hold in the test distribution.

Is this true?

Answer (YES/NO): NO